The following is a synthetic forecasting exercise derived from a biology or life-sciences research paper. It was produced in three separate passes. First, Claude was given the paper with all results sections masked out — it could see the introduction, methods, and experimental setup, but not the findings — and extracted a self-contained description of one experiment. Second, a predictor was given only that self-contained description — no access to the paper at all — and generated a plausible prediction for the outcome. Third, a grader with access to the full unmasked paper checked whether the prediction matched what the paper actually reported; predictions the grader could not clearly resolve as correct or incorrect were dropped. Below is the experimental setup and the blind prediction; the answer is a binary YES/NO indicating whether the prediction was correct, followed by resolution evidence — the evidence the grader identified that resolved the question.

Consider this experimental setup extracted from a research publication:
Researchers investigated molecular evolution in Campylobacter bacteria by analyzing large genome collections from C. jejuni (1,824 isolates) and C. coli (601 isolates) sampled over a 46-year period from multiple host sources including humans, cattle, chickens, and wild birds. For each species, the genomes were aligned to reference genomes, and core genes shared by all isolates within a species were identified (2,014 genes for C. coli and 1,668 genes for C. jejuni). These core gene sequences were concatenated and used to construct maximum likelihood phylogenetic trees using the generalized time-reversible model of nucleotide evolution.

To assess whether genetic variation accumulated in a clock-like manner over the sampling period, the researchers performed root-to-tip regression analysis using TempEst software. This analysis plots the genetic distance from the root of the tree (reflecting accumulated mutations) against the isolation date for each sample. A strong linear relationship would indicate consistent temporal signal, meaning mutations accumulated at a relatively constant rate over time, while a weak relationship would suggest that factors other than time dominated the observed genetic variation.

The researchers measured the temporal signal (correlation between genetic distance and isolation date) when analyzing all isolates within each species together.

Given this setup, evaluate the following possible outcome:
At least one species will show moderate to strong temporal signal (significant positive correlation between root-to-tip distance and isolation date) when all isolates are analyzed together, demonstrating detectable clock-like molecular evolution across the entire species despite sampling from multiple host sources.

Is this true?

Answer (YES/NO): NO